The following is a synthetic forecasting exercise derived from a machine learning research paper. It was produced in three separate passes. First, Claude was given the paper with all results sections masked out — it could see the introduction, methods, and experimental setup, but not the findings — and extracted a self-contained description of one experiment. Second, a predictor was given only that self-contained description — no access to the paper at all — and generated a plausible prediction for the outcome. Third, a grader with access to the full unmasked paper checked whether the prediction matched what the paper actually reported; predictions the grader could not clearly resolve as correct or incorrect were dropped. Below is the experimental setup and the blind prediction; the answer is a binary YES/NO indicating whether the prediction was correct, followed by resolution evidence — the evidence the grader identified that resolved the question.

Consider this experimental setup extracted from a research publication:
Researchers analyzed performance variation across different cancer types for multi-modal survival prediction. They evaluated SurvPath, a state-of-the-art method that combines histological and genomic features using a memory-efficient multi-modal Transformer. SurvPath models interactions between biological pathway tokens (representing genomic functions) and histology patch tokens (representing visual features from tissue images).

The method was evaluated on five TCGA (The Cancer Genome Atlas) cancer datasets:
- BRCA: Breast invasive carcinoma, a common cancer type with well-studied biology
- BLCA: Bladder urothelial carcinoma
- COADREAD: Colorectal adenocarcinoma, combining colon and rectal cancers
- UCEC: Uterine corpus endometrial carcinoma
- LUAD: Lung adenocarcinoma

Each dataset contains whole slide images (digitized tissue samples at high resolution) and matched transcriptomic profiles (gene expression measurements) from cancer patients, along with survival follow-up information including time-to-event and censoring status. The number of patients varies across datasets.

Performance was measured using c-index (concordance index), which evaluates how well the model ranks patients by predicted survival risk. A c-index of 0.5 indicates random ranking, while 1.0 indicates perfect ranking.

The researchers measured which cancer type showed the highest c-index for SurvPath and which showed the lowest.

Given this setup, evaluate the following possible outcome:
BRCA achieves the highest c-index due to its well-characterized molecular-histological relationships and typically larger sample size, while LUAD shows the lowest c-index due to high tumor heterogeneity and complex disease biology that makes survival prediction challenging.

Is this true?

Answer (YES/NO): NO